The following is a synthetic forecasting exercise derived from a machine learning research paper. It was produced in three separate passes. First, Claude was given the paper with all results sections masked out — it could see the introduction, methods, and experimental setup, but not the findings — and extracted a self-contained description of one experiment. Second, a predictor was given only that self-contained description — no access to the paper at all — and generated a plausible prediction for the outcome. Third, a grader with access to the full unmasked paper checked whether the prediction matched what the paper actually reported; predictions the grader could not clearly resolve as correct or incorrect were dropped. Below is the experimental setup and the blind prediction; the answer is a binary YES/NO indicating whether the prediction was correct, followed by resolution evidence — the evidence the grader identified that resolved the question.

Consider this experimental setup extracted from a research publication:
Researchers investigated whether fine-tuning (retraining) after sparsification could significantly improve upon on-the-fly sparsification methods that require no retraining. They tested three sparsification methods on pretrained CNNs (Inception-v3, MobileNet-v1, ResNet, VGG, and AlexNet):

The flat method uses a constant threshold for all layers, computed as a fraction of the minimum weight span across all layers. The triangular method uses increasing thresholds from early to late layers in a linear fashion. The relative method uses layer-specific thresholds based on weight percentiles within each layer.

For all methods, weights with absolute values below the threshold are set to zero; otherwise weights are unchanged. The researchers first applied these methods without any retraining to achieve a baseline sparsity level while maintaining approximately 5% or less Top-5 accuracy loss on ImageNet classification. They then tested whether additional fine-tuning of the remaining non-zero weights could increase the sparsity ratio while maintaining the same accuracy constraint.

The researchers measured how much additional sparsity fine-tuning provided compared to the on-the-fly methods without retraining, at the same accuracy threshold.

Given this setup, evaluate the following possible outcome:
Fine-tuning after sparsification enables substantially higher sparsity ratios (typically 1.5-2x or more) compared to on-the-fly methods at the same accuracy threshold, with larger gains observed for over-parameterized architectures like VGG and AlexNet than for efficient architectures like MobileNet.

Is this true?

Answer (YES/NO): NO